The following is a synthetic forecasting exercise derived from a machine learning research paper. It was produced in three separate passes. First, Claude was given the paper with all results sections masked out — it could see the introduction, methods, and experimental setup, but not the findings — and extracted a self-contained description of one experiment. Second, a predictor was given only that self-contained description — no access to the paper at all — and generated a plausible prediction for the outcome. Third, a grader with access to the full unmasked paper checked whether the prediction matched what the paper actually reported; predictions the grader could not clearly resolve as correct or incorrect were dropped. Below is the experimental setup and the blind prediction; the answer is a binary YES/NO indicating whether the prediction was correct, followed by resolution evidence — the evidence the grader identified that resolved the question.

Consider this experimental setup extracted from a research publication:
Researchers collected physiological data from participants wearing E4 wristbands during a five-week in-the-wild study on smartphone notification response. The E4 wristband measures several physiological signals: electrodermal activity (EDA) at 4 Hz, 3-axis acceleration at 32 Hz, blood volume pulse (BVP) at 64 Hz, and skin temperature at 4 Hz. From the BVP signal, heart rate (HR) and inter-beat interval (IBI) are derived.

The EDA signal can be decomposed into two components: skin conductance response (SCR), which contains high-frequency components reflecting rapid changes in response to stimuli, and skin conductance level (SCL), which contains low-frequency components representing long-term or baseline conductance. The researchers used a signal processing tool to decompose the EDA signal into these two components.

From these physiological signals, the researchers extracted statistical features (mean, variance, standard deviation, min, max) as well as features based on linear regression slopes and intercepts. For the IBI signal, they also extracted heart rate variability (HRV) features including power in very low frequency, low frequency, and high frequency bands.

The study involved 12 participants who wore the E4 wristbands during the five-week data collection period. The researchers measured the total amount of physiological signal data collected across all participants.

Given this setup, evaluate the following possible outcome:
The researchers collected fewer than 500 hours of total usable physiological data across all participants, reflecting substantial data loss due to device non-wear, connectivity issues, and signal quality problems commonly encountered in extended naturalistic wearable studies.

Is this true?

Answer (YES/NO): NO